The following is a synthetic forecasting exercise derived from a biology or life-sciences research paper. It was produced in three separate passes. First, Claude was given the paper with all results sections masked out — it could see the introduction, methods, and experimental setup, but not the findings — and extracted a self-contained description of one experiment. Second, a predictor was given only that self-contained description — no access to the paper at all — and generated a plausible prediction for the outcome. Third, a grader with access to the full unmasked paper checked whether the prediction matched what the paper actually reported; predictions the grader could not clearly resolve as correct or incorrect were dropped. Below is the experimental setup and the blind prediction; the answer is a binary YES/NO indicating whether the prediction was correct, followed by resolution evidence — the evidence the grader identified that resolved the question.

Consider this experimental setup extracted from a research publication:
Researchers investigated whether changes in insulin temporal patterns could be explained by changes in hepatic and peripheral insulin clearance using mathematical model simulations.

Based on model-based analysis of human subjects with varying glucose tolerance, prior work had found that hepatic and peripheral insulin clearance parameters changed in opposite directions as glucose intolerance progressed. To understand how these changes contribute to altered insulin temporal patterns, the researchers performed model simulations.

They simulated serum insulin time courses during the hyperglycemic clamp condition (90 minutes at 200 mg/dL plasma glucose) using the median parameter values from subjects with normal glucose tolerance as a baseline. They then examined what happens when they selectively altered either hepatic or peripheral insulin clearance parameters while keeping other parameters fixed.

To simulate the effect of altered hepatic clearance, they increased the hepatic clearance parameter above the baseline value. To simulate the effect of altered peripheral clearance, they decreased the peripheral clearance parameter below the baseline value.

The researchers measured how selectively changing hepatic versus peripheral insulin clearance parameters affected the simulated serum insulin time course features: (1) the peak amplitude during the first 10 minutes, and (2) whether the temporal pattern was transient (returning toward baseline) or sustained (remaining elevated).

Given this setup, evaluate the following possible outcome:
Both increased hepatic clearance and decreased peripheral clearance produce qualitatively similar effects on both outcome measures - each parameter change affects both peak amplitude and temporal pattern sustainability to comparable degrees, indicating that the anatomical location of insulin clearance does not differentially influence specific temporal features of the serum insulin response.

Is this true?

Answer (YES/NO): NO